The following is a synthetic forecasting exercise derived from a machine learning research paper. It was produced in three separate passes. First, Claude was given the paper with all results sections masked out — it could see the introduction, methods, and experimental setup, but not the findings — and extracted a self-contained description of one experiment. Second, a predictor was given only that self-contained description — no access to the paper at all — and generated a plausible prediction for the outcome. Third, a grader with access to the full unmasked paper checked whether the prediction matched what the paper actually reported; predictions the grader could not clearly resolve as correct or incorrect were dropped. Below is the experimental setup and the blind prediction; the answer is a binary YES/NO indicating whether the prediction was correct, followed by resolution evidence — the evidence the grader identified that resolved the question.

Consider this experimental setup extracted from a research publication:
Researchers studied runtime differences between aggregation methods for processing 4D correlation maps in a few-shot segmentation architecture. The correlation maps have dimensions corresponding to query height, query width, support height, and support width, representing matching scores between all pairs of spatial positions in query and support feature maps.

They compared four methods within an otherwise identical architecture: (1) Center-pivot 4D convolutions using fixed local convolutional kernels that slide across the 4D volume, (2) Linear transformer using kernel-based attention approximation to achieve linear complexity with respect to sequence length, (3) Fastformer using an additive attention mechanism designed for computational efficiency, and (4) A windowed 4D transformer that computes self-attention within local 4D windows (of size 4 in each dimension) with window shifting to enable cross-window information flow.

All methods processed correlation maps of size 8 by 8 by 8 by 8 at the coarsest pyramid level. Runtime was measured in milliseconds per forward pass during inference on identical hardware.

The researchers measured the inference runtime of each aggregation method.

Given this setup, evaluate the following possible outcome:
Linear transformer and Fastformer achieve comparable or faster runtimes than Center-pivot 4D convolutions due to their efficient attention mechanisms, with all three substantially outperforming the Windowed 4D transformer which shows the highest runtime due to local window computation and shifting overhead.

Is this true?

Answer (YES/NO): NO